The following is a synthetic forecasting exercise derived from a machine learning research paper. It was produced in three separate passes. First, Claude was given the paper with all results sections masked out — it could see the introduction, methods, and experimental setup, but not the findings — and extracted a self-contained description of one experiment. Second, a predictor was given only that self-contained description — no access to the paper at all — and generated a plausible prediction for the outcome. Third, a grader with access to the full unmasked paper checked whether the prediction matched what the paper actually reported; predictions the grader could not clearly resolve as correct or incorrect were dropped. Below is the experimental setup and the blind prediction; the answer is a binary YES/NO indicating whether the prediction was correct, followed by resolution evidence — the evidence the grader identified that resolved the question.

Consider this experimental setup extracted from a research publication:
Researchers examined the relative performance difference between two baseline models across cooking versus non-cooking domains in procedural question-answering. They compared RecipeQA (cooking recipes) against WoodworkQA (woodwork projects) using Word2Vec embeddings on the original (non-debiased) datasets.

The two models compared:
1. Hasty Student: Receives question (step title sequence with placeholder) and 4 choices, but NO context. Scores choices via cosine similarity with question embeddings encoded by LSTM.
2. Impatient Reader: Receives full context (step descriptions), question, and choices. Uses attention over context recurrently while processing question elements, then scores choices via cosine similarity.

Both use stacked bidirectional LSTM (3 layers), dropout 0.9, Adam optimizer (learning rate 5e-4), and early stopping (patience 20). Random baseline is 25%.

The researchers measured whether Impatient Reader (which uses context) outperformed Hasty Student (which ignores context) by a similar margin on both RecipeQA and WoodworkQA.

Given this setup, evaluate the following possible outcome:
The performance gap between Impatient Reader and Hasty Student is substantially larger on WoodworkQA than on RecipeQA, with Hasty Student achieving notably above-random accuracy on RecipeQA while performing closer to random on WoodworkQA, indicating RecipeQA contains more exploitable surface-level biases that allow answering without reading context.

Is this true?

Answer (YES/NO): NO